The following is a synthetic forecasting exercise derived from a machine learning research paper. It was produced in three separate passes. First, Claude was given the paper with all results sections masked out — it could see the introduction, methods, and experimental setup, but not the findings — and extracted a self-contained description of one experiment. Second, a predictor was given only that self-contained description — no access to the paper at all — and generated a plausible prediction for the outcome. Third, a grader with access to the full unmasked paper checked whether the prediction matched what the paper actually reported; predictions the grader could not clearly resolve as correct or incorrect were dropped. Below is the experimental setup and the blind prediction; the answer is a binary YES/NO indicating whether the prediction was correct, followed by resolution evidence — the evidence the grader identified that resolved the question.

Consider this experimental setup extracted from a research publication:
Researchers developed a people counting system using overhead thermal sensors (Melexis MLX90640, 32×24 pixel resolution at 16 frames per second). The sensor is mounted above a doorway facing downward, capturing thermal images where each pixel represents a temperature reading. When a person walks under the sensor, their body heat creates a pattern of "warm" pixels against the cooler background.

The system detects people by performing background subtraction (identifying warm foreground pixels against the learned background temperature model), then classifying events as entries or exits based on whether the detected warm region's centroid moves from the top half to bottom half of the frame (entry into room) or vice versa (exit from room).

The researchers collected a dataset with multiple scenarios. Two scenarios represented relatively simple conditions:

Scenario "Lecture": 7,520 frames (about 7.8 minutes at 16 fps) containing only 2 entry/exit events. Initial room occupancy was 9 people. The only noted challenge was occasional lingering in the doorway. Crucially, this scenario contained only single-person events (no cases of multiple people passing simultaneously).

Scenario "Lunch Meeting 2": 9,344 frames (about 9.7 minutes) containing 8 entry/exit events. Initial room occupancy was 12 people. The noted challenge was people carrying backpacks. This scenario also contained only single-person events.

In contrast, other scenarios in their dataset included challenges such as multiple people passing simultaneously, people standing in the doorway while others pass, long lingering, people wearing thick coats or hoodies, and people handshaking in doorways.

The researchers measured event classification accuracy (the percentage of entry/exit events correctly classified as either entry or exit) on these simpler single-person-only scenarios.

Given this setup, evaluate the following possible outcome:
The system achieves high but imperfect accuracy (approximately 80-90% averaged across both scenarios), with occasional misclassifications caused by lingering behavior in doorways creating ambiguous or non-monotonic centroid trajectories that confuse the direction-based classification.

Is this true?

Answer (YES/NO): NO